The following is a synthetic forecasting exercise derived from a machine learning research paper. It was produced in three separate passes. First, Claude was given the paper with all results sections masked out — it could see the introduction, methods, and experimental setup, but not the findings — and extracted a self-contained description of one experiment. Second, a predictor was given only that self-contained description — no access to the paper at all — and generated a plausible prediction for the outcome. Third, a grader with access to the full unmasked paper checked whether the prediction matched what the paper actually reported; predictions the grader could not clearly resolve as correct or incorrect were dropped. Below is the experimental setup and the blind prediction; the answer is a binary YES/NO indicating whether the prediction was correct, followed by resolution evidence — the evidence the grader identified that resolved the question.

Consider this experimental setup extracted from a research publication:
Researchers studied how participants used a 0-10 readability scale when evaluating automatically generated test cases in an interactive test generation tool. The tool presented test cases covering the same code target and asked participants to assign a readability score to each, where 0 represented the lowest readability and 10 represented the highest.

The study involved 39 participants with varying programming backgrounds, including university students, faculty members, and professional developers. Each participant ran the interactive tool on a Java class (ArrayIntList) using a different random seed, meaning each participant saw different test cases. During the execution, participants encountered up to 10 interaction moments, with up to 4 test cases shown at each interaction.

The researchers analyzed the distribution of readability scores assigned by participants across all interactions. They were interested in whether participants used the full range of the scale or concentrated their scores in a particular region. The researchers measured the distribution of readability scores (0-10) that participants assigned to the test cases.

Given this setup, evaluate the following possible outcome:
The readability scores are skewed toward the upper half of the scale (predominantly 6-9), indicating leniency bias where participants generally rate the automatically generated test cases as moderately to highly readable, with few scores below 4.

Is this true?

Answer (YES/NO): NO